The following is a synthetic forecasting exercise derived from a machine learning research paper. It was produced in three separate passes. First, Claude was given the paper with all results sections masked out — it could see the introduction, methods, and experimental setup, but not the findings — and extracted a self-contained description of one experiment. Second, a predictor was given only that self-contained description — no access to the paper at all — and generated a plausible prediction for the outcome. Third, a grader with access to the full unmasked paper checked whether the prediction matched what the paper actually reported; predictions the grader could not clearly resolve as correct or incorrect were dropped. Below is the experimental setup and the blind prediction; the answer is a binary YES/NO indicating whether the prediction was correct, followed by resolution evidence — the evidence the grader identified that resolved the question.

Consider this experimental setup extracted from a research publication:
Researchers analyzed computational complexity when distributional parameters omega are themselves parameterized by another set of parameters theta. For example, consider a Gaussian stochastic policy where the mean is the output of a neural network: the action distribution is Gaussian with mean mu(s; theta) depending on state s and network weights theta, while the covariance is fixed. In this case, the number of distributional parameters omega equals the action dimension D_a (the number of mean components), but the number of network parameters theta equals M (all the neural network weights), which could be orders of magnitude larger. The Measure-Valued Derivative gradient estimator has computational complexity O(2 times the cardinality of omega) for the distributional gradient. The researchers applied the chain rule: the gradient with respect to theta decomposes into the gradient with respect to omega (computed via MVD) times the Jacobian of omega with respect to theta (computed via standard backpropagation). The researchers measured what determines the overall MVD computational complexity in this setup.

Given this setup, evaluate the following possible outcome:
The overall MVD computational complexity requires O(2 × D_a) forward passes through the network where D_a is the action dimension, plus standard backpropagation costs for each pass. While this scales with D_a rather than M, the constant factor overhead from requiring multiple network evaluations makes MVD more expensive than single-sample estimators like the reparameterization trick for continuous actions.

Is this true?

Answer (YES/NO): NO